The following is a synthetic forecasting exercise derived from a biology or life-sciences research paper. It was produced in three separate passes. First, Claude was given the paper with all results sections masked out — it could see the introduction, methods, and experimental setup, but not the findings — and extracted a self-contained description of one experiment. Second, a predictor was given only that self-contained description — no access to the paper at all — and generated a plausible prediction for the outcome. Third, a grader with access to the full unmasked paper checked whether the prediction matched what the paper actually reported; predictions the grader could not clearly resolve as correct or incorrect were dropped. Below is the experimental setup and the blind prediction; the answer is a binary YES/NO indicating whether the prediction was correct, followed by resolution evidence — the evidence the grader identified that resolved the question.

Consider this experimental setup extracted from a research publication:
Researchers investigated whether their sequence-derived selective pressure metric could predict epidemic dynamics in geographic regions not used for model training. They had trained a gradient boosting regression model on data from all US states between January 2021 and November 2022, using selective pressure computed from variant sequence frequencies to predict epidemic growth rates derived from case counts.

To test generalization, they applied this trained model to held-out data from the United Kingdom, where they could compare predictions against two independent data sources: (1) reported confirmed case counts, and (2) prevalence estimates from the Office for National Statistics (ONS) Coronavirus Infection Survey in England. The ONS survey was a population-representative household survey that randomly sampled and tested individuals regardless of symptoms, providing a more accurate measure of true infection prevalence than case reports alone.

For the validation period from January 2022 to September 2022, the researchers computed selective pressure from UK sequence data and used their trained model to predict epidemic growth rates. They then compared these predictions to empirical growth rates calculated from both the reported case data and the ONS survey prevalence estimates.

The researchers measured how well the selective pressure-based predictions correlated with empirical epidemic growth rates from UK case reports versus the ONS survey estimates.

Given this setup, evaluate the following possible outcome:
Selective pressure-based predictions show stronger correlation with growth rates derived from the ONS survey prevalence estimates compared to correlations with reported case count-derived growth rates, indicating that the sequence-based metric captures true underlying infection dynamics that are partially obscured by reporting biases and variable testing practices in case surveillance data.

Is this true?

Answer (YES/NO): YES